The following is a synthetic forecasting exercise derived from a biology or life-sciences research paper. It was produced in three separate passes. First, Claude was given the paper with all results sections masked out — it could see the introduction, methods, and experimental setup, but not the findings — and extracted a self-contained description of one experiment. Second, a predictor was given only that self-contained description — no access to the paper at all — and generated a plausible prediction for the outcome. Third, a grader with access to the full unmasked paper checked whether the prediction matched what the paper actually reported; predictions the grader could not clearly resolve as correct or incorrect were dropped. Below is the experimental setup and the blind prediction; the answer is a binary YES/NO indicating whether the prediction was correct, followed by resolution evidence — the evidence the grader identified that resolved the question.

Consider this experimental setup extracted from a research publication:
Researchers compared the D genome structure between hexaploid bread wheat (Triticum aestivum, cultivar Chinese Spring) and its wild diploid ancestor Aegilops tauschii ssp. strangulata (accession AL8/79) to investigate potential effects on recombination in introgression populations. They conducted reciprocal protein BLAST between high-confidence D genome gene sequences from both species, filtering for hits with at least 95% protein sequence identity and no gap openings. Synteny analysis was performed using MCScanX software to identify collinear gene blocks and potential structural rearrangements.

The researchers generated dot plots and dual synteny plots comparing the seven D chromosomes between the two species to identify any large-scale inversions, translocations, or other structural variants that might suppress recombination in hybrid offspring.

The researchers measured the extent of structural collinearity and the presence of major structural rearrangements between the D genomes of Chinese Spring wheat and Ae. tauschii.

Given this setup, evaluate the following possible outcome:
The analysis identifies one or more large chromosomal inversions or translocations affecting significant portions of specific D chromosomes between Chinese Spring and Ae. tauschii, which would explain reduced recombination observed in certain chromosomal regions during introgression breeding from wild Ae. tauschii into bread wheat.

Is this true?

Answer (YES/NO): NO